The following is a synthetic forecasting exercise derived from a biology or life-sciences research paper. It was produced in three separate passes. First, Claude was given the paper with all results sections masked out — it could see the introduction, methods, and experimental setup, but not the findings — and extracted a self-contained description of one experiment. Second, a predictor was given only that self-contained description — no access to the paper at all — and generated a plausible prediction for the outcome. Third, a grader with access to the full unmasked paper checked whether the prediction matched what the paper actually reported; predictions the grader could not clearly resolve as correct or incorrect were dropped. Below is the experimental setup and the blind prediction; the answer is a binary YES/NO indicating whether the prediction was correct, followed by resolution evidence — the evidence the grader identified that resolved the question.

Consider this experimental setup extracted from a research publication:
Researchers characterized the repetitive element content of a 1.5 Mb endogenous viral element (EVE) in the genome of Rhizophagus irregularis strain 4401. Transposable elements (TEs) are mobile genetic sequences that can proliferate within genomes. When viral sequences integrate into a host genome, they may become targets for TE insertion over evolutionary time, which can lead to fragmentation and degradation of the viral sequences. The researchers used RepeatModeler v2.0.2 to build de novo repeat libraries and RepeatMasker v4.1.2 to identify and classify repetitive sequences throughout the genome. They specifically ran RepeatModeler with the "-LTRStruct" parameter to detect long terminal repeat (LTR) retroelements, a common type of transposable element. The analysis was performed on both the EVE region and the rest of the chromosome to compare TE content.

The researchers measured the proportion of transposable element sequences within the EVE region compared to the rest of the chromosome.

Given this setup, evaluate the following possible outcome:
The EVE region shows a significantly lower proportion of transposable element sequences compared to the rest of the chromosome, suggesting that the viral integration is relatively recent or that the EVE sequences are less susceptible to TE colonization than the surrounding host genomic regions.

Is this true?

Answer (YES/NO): YES